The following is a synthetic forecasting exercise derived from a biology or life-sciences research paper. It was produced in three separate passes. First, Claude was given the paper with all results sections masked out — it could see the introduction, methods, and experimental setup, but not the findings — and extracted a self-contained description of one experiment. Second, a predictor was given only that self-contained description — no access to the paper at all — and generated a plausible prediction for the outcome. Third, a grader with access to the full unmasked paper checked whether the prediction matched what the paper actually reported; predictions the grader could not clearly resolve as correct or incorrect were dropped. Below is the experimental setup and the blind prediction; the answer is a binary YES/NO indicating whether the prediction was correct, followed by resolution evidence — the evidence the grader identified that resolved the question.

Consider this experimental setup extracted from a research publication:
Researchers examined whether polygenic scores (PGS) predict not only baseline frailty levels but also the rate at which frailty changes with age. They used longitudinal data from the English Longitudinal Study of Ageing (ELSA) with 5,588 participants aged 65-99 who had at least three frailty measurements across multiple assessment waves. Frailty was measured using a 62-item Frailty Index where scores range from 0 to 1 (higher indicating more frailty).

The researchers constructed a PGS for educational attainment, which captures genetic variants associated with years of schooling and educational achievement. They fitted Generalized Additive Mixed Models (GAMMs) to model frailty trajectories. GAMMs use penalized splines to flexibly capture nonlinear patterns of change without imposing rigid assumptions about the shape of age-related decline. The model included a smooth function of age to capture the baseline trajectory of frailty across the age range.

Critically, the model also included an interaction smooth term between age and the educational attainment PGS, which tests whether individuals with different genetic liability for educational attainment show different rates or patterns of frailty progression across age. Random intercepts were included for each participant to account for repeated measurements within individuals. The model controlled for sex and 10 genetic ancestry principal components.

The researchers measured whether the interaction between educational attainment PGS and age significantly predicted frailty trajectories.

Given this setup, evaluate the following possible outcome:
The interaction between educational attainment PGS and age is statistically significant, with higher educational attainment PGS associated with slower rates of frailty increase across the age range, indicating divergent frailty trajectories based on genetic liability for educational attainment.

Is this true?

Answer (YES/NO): YES